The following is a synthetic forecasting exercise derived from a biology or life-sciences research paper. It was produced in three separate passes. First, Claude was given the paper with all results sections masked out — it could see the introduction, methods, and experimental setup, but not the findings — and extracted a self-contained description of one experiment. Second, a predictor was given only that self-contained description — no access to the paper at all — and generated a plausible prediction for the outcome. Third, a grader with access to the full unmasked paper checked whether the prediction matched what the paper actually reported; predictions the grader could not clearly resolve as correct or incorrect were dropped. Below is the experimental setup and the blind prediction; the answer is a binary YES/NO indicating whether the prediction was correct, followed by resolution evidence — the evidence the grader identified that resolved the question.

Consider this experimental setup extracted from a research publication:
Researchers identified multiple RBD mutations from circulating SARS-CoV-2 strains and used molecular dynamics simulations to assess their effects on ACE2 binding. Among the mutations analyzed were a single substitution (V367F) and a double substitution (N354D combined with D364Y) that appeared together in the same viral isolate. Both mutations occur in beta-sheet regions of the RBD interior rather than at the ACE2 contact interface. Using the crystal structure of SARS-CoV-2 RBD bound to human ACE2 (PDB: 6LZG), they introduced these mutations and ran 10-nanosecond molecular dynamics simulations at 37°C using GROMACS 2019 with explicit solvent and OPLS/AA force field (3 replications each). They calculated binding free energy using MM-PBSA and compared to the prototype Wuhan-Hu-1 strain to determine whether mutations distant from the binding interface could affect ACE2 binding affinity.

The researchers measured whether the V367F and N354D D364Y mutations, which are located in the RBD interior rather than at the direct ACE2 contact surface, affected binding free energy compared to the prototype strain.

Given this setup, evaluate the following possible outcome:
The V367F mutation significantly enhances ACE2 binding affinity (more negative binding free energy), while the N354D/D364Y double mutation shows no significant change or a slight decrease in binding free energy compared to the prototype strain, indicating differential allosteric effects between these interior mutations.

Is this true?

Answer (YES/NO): NO